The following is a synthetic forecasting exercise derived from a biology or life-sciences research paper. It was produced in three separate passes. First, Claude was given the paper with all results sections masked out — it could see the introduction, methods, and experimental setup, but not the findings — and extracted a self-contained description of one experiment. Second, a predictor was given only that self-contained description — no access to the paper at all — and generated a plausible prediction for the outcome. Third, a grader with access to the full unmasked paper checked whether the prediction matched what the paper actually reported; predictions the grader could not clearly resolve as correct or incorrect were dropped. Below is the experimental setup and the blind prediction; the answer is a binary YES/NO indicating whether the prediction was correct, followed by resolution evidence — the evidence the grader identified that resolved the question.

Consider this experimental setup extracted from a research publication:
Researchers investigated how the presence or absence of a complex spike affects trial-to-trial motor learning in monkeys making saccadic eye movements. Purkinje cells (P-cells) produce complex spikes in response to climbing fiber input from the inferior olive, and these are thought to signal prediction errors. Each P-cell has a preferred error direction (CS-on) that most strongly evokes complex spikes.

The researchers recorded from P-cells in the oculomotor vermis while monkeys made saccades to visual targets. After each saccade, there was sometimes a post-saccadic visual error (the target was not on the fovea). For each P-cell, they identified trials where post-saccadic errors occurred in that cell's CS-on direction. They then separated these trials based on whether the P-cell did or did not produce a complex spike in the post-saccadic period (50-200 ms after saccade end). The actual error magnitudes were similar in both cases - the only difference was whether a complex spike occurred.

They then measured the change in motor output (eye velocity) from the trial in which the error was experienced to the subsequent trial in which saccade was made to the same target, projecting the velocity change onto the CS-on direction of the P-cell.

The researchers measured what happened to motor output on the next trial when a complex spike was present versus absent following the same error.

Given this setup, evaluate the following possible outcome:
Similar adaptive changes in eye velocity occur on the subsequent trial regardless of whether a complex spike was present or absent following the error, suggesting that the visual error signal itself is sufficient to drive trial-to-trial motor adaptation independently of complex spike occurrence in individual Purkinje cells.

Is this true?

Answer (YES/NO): NO